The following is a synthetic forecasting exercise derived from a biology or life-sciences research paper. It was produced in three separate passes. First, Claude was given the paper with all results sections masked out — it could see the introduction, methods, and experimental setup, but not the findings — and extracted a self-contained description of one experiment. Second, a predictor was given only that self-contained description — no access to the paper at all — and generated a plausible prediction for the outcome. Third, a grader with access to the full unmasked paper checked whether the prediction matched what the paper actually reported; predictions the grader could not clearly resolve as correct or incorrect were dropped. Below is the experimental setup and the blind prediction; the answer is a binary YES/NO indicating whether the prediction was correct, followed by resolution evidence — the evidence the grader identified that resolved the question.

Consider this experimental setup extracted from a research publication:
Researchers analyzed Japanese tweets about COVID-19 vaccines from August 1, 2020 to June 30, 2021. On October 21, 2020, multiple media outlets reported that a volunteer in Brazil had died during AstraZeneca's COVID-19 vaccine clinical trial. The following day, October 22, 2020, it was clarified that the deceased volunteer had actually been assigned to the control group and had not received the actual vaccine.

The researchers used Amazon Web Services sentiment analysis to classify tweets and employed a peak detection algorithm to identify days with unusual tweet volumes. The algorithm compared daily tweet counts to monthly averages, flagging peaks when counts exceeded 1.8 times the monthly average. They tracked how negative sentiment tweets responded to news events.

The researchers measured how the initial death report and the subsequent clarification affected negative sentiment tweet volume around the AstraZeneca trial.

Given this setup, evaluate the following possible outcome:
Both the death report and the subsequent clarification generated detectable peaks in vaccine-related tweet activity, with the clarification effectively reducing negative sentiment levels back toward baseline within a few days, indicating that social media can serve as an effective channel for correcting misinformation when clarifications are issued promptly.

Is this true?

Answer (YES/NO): NO